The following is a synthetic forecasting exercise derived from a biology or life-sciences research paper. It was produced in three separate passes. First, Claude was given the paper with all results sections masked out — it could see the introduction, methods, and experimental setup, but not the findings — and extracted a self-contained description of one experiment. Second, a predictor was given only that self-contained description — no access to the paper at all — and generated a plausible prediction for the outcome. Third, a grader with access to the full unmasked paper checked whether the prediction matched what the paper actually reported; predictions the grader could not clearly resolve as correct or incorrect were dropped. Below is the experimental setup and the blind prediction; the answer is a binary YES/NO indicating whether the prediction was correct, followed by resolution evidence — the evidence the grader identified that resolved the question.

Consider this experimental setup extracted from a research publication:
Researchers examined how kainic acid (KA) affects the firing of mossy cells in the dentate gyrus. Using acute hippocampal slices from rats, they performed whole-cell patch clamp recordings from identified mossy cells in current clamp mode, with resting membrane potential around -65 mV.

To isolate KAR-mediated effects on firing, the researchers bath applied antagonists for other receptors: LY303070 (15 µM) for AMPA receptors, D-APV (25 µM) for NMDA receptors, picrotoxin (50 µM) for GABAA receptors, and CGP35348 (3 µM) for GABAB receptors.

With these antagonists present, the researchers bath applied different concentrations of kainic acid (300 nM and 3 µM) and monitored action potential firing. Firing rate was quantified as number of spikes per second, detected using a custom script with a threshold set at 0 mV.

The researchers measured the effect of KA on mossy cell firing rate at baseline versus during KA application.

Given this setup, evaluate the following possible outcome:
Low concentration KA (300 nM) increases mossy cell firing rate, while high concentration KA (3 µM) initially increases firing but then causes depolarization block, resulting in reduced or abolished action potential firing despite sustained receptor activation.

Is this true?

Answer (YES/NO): YES